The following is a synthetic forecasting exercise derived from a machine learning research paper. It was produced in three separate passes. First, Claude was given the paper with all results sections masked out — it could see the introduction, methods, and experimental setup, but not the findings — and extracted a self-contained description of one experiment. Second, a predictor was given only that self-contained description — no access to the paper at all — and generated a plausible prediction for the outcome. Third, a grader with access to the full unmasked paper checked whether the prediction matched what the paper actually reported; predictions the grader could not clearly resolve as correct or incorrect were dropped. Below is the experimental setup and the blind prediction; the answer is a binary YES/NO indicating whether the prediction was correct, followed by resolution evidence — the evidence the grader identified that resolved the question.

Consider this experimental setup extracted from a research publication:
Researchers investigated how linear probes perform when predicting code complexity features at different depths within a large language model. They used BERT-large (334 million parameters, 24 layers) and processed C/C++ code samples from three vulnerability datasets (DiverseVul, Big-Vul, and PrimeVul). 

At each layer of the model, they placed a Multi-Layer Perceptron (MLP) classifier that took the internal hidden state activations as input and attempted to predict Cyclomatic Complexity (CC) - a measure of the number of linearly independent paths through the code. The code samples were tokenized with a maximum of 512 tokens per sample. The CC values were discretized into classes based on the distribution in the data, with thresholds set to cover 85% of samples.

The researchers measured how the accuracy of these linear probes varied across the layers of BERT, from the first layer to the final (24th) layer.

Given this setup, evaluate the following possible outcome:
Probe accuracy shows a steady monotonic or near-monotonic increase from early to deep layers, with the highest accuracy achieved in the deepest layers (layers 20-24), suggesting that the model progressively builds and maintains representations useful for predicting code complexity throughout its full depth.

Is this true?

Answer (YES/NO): NO